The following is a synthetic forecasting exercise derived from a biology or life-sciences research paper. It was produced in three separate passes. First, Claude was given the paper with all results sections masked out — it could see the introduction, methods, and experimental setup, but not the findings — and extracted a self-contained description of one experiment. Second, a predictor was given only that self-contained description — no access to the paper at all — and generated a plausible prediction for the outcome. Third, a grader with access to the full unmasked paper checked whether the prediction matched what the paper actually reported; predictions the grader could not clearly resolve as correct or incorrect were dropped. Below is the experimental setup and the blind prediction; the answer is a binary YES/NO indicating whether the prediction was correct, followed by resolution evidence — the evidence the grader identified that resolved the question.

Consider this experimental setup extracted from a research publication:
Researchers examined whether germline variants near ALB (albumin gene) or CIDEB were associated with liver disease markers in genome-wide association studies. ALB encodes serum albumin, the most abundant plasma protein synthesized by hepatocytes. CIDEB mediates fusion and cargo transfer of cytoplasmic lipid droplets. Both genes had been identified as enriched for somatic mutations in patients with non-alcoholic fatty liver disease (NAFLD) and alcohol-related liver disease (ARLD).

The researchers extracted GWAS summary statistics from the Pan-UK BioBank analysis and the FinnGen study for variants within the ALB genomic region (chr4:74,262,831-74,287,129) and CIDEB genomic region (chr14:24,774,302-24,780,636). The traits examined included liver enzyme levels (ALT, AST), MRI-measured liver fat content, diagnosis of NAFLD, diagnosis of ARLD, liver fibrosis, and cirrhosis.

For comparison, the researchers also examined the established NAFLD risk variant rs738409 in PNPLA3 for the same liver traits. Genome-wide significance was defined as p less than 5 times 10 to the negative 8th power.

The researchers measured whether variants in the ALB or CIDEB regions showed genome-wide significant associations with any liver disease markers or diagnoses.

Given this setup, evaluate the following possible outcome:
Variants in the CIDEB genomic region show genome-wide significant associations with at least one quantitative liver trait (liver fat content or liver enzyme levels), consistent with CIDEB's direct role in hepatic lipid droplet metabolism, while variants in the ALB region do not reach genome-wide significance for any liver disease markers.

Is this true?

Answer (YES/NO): NO